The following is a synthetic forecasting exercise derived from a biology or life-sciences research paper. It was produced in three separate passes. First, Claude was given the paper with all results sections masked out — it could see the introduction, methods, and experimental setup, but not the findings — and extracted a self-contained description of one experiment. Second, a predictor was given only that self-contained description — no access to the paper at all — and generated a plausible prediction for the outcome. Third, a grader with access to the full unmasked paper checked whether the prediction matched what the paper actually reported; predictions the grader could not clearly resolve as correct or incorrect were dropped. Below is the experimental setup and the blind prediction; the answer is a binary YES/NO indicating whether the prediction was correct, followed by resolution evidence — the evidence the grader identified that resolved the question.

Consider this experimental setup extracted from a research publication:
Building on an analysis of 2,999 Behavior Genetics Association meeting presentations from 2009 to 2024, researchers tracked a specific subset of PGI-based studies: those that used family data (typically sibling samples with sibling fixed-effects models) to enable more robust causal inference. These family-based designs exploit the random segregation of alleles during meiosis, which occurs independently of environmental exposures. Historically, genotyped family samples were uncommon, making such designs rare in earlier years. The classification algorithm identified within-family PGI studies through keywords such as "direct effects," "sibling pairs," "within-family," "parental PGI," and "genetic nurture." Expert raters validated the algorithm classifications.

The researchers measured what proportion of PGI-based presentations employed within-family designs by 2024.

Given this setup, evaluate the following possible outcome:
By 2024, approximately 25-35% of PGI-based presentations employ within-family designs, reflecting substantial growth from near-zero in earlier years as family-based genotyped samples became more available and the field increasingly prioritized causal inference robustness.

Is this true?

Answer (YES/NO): YES